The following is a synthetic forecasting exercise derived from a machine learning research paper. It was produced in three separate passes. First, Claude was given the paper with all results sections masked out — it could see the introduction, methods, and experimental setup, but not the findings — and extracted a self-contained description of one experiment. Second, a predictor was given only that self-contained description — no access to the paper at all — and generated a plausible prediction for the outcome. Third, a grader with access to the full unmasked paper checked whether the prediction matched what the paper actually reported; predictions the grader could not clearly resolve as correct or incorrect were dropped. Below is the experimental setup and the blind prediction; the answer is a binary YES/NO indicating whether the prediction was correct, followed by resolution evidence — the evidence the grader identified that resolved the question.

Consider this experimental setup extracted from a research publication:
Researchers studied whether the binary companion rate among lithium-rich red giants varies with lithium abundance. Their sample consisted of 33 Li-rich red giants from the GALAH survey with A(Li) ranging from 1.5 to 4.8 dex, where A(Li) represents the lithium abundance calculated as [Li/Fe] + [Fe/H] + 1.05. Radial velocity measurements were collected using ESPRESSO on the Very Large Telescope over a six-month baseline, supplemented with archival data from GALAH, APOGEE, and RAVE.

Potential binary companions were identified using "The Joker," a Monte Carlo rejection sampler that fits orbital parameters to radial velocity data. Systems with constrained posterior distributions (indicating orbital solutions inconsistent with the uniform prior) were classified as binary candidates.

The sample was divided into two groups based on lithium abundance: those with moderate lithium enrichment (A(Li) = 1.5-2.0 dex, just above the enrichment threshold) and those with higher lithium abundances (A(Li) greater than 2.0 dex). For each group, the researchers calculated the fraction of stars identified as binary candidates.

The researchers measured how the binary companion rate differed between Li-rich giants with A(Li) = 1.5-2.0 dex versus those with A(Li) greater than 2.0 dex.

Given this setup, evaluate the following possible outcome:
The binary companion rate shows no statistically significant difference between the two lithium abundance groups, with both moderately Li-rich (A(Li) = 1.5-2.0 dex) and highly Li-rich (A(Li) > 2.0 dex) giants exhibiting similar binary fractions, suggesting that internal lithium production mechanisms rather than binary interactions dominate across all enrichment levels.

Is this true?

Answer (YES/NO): NO